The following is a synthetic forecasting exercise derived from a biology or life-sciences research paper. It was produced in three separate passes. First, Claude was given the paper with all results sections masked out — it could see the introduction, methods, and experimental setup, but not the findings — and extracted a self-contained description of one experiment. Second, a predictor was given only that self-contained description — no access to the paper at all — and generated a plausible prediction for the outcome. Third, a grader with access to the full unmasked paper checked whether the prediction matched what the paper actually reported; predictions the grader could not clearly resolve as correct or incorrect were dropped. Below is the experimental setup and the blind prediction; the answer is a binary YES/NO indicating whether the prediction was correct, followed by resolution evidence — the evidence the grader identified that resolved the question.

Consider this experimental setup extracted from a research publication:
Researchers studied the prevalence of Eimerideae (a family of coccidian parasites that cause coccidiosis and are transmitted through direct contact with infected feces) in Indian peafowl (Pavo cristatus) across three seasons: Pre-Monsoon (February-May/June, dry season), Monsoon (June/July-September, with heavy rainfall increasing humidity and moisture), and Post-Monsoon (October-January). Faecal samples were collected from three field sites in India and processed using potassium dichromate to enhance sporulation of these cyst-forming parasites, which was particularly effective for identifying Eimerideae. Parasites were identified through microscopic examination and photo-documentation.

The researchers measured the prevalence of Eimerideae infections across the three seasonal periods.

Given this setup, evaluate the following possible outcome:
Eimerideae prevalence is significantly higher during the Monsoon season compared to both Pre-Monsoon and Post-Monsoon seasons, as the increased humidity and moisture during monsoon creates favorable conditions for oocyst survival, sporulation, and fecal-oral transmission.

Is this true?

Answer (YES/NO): NO